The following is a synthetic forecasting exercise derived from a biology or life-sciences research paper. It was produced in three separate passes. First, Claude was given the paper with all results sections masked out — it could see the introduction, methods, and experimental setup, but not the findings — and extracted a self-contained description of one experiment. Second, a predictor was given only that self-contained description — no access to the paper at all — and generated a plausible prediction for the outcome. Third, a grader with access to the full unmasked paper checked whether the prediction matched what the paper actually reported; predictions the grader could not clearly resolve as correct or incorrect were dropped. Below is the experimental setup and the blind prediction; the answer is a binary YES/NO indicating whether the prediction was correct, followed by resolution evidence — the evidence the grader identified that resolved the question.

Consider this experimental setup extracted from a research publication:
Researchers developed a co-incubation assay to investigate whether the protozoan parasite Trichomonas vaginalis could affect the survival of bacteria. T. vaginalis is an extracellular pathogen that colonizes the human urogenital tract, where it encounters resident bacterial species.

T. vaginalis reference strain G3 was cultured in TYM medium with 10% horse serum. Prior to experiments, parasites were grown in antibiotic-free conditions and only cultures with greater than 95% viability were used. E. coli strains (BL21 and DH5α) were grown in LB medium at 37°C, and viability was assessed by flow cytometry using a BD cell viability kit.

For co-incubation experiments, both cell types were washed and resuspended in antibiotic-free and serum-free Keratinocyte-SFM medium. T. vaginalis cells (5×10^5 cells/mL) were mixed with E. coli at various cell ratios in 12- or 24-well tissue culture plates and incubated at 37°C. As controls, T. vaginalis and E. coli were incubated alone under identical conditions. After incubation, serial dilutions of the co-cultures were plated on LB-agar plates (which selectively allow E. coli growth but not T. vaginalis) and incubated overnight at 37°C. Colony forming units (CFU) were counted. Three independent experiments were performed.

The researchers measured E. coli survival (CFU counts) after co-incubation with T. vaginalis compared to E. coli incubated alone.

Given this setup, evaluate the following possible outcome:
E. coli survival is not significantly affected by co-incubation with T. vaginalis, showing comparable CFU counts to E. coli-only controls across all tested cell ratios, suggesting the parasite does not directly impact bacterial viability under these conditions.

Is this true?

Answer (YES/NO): NO